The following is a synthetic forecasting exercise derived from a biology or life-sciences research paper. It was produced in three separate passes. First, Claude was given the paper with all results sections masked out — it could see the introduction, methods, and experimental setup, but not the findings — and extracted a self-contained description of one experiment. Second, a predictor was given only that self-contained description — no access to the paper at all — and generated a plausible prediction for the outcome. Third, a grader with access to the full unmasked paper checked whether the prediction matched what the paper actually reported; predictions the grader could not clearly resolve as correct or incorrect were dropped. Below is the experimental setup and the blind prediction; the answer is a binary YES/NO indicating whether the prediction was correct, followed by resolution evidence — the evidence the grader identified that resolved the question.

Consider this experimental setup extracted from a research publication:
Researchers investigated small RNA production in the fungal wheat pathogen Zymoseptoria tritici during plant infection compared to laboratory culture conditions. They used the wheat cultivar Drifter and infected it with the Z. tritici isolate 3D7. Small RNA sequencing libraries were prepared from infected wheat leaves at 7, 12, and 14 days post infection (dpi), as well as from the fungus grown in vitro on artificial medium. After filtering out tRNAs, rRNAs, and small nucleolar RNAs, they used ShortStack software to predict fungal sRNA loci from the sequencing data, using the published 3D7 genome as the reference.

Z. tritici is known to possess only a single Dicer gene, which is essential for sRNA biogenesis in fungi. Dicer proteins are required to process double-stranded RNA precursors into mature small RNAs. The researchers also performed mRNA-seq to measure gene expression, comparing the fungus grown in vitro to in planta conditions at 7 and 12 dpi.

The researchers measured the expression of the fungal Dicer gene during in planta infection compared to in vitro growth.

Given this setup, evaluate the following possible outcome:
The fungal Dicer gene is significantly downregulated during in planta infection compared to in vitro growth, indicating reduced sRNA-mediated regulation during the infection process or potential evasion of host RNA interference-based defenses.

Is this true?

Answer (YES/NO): YES